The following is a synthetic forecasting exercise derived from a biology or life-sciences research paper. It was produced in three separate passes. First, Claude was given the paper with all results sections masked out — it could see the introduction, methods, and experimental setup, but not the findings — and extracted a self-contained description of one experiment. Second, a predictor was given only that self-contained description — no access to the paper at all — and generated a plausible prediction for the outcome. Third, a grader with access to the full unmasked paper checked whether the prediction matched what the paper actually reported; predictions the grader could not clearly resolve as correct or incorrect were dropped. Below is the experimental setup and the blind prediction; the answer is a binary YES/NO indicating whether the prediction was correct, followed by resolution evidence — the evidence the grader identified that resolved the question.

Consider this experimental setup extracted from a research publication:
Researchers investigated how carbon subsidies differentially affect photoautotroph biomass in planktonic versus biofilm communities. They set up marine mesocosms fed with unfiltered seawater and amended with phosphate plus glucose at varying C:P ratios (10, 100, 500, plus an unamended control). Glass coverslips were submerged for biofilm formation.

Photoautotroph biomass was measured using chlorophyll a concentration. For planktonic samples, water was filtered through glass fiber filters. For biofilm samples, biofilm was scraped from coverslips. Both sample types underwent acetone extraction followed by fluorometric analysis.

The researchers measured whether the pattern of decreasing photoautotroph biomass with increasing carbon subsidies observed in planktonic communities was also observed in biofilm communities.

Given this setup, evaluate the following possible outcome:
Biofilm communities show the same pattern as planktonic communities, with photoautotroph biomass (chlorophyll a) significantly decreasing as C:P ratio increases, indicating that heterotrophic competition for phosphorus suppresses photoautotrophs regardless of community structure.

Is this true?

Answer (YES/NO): NO